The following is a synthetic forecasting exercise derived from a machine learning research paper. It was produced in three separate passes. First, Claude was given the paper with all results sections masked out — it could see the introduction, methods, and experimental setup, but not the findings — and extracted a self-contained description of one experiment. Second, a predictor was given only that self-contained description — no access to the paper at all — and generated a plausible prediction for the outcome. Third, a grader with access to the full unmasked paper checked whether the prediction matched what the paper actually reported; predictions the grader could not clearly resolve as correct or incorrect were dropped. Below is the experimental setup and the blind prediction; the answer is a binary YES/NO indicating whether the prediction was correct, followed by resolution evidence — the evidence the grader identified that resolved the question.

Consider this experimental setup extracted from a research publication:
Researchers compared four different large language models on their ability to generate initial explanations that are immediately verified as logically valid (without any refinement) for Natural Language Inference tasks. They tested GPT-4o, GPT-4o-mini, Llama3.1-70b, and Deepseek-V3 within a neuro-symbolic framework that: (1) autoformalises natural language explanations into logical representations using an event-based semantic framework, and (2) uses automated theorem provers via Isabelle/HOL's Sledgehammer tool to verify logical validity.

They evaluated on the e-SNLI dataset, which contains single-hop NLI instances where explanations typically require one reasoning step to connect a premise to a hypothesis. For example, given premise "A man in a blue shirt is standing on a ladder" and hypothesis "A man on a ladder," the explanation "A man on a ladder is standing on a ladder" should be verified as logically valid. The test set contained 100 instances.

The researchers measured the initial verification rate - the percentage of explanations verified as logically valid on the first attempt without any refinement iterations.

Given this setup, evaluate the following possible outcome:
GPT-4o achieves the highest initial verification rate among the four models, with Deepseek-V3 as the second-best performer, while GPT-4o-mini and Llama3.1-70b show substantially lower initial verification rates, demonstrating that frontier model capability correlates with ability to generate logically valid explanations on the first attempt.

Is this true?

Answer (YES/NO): NO